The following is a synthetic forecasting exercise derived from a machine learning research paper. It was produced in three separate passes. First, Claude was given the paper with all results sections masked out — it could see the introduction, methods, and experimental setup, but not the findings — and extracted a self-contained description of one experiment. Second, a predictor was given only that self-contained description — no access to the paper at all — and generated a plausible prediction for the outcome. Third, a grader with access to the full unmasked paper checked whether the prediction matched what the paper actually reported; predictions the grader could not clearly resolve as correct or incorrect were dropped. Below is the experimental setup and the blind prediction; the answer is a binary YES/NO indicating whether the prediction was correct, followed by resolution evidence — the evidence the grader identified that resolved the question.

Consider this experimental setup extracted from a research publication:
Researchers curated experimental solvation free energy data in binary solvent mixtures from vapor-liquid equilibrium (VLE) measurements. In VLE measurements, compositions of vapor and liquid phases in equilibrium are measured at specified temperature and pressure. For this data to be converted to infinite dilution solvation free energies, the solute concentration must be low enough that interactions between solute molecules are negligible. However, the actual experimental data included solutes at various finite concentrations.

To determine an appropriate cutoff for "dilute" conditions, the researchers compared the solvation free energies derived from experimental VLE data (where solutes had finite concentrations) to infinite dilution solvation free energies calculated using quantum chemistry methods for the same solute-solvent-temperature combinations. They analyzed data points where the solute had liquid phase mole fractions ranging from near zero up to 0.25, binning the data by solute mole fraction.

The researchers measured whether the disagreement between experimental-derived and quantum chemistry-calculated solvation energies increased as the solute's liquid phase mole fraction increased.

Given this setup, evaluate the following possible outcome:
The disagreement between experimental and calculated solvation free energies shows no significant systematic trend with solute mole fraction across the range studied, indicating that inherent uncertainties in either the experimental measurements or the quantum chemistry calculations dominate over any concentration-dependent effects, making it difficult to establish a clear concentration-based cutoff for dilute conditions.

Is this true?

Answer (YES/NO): YES